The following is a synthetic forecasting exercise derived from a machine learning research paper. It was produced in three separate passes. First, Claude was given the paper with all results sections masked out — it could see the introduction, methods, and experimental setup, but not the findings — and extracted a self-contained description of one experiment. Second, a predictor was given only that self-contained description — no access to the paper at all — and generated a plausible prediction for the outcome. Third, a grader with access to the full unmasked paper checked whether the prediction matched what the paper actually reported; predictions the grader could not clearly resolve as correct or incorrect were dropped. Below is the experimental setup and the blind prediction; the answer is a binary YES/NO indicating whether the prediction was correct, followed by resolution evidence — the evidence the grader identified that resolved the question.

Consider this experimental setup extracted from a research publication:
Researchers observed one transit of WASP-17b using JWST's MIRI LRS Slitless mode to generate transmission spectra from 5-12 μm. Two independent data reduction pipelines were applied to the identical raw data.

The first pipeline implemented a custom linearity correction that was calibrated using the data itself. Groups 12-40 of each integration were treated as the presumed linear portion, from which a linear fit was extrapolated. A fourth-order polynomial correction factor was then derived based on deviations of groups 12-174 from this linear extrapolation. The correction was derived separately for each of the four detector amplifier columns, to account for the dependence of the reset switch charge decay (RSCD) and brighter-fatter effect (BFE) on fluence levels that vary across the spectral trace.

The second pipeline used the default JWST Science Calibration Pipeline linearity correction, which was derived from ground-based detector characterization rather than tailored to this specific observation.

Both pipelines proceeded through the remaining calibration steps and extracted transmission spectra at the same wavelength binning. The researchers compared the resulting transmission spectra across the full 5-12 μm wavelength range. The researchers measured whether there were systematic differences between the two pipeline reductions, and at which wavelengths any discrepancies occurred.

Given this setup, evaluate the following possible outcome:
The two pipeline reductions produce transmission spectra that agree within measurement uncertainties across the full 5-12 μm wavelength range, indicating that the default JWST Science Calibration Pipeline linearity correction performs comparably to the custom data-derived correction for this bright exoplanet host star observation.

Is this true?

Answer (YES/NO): NO